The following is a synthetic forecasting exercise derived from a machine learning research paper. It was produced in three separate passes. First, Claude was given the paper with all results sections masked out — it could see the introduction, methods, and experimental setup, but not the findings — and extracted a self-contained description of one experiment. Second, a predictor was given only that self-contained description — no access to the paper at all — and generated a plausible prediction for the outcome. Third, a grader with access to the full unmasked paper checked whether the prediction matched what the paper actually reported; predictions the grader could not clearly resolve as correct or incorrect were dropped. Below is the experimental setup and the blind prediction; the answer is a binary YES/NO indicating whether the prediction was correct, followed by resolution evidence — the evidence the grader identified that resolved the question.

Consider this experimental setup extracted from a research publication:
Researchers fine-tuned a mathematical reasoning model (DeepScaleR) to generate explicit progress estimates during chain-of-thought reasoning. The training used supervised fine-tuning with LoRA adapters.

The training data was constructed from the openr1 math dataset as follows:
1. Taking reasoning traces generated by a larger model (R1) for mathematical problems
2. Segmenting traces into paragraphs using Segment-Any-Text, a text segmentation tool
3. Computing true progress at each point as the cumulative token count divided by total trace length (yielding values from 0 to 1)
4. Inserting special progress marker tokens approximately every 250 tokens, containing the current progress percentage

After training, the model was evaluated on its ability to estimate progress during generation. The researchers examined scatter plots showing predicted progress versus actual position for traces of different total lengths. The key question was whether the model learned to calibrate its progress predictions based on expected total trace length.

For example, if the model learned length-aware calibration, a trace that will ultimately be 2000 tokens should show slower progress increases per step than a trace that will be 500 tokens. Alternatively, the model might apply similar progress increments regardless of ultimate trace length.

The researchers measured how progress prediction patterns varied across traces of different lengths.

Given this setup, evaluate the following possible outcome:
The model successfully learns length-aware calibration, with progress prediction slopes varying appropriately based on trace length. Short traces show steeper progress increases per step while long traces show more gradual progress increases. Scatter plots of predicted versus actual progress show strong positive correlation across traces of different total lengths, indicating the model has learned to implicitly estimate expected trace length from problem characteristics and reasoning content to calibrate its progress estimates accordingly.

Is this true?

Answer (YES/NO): NO